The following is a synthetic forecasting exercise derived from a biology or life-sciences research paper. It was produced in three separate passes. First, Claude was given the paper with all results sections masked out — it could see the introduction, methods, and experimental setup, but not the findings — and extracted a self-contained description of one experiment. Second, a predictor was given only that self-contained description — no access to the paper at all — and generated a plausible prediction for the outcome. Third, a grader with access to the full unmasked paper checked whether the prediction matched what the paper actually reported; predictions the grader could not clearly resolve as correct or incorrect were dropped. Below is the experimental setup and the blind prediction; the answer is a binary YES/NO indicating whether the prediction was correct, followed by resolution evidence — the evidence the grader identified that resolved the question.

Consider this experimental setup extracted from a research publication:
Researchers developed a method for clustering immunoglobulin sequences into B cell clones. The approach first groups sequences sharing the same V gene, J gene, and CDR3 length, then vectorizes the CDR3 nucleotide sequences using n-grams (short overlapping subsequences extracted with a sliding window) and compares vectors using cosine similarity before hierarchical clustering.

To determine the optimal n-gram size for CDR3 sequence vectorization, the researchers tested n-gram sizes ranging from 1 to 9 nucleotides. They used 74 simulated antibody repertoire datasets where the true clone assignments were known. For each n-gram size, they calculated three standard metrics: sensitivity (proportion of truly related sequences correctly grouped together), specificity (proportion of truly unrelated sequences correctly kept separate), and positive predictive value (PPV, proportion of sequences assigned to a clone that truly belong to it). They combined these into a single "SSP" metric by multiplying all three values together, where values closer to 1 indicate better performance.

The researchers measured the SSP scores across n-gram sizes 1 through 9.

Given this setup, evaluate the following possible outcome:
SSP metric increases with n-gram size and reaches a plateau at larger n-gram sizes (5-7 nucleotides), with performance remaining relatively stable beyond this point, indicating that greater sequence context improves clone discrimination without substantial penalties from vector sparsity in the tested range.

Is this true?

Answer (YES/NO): NO